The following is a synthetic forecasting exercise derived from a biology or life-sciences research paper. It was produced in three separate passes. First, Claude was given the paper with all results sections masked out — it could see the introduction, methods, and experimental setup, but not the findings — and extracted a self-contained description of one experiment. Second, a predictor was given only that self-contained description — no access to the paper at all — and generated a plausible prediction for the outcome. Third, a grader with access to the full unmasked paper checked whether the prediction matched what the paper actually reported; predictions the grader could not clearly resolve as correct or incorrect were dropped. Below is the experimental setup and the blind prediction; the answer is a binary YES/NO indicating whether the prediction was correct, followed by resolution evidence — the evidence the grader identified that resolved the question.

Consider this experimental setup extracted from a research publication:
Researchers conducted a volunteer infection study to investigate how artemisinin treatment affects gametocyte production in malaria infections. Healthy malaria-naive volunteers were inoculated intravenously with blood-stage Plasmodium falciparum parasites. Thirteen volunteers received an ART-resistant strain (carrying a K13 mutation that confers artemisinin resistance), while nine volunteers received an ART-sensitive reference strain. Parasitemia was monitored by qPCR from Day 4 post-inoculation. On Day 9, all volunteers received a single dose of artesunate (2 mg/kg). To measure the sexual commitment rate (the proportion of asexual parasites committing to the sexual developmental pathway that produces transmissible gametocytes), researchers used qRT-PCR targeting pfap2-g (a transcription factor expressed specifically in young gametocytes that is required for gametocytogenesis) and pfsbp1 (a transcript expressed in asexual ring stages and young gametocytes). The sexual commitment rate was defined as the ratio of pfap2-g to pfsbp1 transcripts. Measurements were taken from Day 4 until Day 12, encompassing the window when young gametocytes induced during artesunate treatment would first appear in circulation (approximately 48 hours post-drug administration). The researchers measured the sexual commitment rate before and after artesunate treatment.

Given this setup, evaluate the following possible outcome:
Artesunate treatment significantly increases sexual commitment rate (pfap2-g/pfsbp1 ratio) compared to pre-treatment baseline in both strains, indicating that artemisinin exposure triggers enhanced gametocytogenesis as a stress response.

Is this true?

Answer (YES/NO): NO